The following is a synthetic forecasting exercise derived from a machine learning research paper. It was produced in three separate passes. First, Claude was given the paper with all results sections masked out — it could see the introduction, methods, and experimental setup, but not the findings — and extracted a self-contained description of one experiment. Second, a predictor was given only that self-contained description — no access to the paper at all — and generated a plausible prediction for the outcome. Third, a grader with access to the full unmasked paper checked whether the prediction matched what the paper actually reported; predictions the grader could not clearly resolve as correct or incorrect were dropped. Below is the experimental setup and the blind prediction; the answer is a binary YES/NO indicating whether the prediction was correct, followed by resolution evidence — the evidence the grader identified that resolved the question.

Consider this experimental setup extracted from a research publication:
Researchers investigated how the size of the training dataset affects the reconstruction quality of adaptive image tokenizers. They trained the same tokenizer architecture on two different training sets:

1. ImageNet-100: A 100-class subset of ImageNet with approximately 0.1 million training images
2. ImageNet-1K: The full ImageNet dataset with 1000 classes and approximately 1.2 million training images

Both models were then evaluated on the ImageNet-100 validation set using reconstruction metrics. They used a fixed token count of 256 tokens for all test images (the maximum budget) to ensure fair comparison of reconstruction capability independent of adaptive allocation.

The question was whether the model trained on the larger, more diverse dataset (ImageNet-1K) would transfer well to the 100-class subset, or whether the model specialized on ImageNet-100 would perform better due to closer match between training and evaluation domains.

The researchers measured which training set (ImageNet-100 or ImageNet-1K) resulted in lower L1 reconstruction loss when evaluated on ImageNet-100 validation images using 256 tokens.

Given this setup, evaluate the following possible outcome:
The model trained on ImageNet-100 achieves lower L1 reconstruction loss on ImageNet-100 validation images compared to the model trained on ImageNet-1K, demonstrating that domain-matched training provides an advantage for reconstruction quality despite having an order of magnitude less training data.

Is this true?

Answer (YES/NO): NO